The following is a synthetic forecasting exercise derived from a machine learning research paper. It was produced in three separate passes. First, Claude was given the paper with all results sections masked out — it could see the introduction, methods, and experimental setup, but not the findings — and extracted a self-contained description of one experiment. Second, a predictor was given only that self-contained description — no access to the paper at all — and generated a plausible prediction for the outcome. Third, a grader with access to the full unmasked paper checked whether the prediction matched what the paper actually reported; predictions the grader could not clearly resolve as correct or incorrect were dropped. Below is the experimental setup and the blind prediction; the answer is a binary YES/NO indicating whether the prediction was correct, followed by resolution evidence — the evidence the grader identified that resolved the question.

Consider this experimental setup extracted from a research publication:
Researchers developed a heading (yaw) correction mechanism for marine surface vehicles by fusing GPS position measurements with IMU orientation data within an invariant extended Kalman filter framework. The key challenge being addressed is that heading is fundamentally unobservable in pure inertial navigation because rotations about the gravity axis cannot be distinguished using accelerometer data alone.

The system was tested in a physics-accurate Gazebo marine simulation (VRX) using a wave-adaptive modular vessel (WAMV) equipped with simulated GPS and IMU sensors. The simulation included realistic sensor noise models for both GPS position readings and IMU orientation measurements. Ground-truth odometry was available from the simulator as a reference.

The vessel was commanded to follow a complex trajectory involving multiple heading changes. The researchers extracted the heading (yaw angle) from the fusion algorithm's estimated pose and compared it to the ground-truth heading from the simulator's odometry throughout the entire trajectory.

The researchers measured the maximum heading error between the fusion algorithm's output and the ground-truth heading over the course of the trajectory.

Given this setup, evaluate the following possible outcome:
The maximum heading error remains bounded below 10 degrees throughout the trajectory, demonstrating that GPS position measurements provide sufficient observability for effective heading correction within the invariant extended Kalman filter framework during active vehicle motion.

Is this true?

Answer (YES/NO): YES